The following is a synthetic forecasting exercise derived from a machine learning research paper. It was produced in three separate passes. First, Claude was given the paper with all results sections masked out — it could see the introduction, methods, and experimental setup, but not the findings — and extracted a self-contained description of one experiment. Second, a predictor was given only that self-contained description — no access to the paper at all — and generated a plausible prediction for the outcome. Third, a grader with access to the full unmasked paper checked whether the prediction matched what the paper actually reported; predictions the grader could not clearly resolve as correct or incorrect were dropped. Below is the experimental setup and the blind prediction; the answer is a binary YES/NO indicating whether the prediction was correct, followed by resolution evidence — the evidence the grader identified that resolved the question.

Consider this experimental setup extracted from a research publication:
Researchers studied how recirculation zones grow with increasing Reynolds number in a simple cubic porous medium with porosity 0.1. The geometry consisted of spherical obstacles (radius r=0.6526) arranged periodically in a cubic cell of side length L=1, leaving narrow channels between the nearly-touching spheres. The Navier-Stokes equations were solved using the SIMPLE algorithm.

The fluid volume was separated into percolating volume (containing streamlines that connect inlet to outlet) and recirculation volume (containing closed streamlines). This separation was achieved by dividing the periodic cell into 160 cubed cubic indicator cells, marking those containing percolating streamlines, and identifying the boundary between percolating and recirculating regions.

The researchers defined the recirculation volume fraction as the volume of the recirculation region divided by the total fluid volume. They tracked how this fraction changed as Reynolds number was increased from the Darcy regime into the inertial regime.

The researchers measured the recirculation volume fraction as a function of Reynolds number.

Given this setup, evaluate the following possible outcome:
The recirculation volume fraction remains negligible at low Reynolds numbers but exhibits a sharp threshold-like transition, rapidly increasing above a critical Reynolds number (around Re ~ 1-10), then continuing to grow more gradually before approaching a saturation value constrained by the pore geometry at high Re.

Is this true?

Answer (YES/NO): NO